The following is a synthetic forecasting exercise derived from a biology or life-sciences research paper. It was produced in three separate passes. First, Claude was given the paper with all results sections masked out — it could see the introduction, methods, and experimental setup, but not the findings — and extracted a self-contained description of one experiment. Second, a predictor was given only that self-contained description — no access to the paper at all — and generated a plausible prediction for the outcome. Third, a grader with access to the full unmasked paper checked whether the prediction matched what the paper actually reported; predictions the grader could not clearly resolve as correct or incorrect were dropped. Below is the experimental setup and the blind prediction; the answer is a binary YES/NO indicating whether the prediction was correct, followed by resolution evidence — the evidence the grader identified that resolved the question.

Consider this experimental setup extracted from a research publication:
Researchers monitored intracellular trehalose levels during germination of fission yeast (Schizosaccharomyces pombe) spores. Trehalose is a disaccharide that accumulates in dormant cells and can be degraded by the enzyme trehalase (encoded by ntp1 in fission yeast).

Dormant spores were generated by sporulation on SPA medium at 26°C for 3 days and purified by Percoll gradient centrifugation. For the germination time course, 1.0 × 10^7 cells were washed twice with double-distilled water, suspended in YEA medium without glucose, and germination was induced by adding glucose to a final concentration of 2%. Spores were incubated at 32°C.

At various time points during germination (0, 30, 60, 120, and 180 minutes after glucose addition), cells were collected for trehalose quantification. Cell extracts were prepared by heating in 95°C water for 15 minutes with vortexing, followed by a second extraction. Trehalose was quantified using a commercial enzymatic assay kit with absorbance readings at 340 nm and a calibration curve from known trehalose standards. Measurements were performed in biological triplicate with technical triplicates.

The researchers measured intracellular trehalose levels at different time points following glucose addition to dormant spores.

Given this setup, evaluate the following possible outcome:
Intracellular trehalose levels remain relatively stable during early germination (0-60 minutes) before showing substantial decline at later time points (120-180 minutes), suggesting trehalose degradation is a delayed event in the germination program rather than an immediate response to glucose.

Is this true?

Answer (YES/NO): NO